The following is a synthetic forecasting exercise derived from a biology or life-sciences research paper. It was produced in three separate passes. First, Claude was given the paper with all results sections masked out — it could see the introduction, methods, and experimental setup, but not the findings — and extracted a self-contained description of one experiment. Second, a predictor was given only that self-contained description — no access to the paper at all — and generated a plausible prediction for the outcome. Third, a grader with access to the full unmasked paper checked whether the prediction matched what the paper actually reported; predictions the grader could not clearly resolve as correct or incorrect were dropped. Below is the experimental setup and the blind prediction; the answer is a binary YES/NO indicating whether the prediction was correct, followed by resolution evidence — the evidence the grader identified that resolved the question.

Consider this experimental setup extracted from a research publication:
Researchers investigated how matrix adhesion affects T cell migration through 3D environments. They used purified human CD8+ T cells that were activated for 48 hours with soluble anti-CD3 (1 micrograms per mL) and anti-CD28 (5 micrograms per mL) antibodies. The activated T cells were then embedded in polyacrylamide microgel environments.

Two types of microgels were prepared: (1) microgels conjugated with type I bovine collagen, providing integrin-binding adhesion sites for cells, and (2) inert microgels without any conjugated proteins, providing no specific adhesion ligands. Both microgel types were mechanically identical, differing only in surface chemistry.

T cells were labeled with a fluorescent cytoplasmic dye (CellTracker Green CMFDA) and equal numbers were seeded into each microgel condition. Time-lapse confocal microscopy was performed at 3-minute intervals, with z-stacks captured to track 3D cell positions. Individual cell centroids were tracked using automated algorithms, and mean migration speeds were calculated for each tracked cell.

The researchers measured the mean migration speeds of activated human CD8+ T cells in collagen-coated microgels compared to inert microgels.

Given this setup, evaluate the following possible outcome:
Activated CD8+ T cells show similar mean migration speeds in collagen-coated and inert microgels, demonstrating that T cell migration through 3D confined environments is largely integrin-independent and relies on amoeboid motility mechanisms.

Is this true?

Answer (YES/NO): NO